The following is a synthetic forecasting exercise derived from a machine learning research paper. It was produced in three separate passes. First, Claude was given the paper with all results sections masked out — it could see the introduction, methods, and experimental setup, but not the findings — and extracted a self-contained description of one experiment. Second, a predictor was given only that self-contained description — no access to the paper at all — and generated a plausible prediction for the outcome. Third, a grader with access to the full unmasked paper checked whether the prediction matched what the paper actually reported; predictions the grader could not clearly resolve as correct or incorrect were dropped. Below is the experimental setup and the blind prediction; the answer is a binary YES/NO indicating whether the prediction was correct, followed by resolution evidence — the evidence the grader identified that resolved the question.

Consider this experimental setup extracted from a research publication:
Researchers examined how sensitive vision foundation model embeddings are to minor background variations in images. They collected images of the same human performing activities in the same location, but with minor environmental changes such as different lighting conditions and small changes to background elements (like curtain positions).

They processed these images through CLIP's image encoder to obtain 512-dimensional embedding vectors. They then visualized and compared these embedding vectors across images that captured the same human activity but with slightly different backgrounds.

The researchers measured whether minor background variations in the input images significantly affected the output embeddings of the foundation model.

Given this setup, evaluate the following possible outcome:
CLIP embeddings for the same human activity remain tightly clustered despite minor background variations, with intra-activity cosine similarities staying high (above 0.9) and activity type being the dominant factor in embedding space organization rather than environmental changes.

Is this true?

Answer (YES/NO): NO